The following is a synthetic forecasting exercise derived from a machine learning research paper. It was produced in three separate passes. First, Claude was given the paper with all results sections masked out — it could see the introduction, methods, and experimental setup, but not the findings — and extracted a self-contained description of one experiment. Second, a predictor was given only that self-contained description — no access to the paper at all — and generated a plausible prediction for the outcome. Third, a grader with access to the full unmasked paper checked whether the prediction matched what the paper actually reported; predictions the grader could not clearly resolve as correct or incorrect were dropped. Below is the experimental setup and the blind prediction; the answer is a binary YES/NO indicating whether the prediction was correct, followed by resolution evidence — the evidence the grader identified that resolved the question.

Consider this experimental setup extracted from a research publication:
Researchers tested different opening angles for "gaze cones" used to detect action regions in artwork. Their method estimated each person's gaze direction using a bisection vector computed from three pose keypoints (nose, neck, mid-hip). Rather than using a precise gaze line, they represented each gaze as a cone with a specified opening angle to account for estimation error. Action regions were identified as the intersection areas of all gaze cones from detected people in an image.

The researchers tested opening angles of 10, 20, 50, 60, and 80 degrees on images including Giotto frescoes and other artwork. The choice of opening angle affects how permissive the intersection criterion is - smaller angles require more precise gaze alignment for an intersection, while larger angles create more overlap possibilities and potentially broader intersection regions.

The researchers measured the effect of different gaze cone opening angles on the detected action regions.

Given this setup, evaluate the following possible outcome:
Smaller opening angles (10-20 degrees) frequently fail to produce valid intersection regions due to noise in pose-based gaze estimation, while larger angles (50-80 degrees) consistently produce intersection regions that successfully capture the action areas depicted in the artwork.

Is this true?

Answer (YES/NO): NO